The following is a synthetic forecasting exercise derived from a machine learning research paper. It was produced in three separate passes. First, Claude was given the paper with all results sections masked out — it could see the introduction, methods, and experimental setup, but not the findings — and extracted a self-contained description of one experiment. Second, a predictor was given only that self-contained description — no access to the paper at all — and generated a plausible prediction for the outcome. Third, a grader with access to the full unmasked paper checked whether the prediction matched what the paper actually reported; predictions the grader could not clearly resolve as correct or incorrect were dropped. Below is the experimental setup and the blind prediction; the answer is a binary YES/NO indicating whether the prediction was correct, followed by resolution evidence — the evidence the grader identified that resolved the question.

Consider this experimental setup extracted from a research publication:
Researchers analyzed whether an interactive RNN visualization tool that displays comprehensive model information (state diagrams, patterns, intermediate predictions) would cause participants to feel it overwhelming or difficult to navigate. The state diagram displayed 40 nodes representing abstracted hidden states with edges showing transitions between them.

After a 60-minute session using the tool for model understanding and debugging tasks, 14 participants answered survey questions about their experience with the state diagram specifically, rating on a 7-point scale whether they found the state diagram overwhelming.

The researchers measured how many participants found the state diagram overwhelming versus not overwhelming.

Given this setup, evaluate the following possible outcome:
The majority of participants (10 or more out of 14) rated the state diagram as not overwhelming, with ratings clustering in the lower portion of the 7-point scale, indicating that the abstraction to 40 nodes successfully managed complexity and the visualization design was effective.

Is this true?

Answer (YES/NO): YES